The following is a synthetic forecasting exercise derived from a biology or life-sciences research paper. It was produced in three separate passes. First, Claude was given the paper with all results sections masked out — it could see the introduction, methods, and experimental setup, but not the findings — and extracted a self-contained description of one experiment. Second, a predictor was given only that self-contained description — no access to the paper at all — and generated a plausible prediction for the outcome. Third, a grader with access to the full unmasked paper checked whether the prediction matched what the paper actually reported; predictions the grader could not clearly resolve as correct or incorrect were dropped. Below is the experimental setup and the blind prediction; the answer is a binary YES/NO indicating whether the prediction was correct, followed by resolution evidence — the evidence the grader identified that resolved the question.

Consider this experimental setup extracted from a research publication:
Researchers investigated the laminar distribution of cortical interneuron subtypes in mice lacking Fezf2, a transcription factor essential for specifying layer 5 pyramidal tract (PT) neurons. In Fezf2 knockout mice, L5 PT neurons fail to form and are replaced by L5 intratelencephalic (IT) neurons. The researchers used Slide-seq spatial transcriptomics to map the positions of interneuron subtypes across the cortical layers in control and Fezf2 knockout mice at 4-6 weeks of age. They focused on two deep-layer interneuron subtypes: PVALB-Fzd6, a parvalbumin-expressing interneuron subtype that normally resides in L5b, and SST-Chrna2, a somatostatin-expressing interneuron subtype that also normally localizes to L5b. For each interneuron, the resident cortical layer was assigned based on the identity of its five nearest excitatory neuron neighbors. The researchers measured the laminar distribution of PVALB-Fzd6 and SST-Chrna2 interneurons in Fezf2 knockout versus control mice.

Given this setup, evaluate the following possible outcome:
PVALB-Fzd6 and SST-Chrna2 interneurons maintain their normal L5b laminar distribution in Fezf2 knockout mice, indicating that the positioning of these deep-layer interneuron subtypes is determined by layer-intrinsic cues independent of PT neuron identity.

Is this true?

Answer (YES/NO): NO